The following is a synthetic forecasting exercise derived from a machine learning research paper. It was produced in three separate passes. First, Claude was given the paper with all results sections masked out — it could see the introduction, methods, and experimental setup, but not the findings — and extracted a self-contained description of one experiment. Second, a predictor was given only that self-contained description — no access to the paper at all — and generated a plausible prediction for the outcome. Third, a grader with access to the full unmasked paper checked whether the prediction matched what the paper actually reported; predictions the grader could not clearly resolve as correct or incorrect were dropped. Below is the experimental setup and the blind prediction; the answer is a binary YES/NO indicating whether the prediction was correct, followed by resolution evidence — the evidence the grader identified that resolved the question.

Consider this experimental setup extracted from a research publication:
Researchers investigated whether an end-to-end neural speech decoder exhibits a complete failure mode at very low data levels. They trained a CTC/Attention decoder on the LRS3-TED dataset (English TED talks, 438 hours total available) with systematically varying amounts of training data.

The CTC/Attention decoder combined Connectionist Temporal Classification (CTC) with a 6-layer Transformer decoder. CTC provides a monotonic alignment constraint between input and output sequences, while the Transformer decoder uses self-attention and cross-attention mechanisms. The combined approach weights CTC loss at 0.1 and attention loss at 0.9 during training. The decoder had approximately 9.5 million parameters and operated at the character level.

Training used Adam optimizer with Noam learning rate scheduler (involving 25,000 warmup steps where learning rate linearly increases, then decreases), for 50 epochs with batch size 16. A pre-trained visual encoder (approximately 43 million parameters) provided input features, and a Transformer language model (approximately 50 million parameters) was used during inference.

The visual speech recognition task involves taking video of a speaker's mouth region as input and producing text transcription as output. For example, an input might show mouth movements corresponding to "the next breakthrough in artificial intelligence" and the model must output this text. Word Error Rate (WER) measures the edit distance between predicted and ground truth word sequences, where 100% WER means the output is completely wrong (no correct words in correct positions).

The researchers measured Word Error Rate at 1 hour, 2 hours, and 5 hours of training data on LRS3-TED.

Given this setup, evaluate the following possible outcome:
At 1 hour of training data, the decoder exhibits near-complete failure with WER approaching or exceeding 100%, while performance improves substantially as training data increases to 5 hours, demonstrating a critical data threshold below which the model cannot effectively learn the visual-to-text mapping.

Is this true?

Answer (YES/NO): NO